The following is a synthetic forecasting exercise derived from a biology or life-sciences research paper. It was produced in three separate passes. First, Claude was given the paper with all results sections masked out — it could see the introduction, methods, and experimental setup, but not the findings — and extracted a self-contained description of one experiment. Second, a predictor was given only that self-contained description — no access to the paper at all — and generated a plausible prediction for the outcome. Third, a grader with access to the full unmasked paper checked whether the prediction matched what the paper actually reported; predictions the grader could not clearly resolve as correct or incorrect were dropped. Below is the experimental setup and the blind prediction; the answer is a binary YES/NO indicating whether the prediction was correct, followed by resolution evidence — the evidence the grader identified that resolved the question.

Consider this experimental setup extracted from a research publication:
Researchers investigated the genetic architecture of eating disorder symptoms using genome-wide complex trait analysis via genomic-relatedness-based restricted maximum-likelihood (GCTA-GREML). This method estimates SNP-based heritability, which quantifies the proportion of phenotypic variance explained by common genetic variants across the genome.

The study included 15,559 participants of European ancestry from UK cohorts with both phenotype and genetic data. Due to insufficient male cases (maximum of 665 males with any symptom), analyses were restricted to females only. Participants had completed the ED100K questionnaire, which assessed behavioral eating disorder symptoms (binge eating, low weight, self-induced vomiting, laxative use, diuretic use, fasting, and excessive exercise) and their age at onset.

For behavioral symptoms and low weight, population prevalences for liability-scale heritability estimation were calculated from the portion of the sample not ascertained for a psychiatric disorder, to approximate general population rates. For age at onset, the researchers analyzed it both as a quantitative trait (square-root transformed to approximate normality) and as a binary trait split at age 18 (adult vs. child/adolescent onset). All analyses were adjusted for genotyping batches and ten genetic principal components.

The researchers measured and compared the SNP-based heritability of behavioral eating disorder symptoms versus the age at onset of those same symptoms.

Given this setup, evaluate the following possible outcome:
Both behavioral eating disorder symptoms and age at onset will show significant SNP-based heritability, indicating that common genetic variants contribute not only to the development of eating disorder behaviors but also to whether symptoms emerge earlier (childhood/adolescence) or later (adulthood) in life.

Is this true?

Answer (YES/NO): NO